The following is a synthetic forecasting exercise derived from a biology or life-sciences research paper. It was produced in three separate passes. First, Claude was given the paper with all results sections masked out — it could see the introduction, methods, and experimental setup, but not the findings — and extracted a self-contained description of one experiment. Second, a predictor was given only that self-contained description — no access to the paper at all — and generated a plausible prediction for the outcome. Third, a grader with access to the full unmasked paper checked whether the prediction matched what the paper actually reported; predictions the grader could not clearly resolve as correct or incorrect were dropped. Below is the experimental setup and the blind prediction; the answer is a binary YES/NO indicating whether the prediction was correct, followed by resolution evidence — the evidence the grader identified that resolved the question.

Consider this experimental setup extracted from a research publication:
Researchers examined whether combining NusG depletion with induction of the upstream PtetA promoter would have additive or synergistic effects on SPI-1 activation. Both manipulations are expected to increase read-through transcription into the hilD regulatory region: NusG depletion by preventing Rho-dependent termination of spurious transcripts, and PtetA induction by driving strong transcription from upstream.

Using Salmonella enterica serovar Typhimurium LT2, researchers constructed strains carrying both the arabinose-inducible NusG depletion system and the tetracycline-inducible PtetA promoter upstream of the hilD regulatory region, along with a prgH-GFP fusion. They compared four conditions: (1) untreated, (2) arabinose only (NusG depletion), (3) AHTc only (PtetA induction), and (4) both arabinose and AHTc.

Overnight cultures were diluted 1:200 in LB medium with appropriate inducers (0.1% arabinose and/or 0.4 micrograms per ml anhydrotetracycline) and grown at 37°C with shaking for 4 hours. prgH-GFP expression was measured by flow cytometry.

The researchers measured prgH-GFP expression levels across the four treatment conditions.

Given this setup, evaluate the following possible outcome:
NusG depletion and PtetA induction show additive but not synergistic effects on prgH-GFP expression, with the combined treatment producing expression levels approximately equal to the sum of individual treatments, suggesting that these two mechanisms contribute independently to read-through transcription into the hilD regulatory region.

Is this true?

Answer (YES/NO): NO